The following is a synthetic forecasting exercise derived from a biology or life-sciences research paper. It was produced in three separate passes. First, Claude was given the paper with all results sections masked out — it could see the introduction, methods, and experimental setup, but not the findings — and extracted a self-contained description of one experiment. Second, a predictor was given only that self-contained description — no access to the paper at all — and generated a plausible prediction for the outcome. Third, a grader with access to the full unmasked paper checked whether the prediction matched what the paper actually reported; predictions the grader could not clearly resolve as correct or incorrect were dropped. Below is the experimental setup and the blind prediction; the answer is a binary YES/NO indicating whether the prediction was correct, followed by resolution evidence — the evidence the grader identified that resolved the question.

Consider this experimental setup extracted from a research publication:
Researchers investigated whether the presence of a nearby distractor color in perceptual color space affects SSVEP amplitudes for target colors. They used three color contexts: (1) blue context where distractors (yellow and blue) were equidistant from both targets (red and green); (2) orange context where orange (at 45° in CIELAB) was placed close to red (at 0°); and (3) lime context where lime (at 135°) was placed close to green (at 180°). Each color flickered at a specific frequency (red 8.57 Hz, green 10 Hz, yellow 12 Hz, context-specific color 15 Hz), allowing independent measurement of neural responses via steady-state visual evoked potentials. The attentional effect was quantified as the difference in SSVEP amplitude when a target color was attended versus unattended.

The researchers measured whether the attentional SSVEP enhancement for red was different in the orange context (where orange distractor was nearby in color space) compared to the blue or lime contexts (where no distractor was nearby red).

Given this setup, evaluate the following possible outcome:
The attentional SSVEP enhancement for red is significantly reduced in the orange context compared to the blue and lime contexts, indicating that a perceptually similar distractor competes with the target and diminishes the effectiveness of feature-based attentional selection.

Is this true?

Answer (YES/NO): NO